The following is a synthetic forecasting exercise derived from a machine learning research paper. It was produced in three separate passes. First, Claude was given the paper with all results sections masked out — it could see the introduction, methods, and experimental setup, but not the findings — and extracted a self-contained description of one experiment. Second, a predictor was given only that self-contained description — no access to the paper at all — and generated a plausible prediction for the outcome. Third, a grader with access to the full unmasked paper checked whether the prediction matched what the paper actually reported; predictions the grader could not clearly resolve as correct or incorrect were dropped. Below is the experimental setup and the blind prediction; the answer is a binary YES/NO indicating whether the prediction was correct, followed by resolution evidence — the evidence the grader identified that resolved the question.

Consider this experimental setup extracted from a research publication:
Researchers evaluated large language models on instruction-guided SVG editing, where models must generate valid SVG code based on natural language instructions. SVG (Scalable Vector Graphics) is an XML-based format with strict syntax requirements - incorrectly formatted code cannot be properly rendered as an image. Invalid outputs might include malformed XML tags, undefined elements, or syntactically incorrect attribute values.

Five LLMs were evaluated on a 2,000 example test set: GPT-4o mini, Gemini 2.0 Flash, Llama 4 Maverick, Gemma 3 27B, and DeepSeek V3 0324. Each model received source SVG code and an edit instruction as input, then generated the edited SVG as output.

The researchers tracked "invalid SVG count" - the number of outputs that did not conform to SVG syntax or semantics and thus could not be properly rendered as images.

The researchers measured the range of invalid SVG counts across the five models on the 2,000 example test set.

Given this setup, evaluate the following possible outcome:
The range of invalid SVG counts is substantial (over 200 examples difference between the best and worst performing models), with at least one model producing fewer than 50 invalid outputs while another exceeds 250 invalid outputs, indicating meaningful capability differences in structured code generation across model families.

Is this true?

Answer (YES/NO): YES